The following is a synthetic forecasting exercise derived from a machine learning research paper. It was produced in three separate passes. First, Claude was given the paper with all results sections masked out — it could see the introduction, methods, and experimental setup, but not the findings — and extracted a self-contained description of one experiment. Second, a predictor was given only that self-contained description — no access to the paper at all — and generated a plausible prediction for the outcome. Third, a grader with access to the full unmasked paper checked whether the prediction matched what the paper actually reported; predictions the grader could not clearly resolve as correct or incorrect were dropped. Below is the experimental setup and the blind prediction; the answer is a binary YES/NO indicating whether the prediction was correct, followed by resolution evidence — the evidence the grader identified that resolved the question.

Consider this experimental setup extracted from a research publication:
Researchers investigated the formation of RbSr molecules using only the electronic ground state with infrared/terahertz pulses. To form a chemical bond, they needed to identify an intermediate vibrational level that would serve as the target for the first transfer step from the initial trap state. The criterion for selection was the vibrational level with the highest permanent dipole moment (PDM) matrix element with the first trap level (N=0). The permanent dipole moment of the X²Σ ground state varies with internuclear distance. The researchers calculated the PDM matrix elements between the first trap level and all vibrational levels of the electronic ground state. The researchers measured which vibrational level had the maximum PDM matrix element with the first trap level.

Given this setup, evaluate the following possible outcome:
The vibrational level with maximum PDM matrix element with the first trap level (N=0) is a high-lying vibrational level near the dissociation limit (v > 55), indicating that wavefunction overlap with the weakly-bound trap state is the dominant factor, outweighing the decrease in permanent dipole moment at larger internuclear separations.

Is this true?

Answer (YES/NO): YES